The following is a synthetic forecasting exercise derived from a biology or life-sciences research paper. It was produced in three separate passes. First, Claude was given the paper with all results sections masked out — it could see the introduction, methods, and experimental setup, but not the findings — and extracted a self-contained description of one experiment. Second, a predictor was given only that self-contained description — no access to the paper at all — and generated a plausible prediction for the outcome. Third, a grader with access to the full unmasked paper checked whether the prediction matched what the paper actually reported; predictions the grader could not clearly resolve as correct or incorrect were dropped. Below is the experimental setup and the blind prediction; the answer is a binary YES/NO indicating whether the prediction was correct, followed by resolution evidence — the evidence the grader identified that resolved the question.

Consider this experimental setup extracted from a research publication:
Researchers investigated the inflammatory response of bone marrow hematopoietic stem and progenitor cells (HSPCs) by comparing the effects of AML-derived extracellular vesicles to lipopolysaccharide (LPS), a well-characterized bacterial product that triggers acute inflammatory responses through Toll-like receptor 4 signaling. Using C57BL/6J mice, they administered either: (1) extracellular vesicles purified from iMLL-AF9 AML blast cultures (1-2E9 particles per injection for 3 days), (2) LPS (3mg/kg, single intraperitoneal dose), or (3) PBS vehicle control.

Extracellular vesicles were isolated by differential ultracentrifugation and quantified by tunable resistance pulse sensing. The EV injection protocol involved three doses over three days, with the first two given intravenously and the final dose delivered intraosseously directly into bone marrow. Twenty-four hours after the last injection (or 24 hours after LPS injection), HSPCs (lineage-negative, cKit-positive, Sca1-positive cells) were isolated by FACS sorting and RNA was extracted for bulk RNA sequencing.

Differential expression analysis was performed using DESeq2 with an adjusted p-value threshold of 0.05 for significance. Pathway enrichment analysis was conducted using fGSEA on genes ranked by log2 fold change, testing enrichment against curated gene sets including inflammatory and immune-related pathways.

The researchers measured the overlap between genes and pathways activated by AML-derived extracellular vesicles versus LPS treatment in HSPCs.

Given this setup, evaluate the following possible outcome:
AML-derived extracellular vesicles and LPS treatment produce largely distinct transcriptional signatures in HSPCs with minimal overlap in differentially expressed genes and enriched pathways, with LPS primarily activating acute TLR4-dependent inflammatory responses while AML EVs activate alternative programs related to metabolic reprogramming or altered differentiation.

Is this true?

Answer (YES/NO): NO